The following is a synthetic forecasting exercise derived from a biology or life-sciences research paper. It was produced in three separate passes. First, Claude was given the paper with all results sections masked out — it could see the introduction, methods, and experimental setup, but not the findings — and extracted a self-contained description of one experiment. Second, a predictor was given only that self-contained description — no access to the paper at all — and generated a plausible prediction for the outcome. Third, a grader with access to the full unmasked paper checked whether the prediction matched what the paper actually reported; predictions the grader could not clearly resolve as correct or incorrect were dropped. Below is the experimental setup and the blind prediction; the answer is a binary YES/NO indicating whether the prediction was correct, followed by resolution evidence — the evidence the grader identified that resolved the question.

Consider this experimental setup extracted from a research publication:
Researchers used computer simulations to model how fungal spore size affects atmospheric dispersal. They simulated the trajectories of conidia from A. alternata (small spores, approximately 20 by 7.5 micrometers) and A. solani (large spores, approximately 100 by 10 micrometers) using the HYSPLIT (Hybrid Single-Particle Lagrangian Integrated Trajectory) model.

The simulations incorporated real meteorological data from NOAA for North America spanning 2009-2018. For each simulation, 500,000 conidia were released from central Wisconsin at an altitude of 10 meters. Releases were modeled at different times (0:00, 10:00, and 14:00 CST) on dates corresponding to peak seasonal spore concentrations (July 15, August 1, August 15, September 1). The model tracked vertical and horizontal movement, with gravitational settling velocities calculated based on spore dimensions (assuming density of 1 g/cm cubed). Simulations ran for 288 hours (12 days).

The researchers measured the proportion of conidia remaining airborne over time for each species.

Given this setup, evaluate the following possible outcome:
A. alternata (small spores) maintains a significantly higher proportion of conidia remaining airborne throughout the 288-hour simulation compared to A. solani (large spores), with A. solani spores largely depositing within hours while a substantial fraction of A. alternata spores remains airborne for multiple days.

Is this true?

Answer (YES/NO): YES